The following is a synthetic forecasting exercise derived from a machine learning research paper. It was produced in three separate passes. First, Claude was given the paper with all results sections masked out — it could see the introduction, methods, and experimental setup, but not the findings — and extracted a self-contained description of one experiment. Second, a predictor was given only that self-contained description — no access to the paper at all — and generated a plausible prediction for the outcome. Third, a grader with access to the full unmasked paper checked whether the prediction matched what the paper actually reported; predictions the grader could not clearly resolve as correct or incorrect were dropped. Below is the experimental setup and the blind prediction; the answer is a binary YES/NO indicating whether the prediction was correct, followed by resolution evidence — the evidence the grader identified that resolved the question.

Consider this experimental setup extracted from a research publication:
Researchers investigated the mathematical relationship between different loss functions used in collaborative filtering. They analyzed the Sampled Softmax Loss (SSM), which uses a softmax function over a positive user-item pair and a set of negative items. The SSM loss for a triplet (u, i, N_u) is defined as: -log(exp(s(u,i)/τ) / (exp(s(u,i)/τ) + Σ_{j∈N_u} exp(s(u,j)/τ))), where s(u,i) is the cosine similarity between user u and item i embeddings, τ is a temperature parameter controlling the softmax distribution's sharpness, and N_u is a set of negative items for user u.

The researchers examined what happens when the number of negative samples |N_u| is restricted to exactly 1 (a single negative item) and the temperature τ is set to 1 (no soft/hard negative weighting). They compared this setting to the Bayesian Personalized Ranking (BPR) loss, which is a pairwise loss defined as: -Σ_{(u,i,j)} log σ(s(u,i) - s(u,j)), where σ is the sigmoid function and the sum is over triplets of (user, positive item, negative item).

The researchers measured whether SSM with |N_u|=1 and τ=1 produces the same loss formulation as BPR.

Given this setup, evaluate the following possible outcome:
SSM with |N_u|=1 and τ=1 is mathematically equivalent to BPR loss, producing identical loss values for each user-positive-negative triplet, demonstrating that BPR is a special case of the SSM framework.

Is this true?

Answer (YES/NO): YES